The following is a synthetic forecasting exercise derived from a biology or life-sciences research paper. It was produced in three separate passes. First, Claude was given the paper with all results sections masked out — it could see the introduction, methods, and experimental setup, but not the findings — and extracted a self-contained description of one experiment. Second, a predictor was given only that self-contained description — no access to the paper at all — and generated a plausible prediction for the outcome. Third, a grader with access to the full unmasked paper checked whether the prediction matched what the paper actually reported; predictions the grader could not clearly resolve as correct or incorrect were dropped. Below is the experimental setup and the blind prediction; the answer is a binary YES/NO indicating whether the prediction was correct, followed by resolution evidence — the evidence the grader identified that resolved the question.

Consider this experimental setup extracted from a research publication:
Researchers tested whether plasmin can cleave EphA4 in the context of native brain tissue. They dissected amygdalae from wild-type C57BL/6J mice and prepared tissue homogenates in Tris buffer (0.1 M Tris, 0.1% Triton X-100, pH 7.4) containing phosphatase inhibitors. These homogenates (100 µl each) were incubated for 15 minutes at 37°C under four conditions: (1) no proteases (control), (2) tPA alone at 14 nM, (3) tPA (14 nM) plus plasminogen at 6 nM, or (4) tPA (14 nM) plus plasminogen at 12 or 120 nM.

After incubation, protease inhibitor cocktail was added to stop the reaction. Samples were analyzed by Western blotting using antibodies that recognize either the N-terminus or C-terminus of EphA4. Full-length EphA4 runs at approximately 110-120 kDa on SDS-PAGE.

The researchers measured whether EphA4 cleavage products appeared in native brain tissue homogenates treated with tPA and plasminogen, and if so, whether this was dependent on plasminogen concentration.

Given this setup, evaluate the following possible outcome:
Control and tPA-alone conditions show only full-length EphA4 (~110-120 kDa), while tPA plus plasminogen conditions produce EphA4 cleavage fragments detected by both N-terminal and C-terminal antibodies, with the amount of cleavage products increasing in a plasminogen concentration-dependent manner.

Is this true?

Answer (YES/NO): NO